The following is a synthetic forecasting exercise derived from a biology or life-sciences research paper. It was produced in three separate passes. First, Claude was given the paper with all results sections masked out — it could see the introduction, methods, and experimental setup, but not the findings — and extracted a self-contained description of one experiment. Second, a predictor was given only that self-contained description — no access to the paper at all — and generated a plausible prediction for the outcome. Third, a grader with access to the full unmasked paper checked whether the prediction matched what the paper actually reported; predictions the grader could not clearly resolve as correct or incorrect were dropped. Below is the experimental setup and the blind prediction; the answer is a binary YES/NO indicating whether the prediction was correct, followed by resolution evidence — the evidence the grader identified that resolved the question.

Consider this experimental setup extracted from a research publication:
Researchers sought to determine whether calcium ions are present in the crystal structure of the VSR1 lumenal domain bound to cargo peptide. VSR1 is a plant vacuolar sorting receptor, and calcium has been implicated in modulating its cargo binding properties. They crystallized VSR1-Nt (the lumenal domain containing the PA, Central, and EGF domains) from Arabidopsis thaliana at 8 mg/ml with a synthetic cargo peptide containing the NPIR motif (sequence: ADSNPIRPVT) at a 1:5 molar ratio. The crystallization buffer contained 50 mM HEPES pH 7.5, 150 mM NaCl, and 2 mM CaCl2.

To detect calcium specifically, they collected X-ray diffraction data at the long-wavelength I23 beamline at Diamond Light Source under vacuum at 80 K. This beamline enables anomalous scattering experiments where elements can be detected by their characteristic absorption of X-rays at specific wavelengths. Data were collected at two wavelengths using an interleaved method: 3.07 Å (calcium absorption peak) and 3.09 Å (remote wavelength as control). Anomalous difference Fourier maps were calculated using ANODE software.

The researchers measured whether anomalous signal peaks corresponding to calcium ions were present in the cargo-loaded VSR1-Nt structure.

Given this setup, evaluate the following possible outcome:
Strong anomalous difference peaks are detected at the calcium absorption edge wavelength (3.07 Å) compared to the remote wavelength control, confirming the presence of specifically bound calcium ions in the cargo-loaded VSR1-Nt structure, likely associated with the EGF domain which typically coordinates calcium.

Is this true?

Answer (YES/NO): YES